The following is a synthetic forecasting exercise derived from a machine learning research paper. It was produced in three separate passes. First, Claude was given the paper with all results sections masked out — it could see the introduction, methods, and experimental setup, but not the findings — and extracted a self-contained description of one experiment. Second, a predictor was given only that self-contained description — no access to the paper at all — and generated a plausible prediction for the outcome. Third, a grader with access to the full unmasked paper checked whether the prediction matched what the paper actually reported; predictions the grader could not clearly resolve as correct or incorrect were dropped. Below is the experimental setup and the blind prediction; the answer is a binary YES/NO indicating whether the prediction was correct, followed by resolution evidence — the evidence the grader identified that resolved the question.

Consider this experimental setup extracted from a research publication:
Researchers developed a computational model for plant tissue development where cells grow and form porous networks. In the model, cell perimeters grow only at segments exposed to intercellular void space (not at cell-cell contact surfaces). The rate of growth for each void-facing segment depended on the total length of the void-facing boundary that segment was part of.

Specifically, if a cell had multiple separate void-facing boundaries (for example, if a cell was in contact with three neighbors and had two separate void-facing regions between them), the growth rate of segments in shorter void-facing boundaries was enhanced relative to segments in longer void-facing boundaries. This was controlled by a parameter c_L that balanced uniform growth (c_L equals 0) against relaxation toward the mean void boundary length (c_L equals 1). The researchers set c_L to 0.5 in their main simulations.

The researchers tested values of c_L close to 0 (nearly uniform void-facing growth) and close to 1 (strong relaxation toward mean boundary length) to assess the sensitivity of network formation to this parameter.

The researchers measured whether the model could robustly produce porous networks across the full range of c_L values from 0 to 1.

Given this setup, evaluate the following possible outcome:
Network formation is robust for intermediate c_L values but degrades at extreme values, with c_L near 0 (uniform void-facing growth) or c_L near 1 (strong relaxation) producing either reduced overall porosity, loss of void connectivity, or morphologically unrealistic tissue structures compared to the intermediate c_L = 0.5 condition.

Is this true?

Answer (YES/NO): YES